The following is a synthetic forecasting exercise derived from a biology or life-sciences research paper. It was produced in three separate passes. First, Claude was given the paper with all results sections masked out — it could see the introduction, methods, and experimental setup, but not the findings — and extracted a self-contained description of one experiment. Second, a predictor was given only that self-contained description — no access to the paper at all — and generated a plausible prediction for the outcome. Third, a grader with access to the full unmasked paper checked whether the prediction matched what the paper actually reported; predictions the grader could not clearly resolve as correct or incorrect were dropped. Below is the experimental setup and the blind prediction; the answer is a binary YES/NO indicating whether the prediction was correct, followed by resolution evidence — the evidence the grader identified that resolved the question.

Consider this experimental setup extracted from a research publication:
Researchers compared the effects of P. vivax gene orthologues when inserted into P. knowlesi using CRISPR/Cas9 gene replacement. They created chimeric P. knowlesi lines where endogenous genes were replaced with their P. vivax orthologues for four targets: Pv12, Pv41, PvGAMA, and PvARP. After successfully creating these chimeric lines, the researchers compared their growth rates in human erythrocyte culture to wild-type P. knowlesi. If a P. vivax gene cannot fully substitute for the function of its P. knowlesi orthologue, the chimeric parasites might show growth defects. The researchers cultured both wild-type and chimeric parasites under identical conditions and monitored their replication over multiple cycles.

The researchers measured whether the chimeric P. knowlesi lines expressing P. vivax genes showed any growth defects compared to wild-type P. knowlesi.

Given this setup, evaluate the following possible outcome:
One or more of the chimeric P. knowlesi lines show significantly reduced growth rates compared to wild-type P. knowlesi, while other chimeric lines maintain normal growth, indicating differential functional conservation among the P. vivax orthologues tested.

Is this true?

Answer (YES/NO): NO